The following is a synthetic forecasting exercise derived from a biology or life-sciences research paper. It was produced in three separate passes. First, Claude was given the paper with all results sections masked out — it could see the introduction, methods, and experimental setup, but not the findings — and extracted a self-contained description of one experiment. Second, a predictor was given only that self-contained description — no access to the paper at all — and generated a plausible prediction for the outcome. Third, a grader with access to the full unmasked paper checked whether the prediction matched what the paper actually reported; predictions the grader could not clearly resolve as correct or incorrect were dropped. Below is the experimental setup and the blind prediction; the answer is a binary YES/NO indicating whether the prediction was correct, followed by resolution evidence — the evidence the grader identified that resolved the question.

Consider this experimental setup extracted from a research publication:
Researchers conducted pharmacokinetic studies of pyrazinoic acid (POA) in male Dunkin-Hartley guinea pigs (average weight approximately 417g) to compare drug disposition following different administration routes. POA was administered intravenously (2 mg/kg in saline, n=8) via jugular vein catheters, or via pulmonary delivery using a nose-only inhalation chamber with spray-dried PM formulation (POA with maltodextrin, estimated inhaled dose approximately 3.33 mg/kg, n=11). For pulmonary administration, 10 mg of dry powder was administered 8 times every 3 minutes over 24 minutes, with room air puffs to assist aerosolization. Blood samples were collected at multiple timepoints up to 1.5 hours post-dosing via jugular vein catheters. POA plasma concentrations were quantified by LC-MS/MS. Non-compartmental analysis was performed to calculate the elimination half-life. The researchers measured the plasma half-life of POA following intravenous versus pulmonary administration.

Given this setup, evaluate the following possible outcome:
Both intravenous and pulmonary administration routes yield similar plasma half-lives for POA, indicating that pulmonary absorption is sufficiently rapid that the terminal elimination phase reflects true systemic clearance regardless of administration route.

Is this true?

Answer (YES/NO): NO